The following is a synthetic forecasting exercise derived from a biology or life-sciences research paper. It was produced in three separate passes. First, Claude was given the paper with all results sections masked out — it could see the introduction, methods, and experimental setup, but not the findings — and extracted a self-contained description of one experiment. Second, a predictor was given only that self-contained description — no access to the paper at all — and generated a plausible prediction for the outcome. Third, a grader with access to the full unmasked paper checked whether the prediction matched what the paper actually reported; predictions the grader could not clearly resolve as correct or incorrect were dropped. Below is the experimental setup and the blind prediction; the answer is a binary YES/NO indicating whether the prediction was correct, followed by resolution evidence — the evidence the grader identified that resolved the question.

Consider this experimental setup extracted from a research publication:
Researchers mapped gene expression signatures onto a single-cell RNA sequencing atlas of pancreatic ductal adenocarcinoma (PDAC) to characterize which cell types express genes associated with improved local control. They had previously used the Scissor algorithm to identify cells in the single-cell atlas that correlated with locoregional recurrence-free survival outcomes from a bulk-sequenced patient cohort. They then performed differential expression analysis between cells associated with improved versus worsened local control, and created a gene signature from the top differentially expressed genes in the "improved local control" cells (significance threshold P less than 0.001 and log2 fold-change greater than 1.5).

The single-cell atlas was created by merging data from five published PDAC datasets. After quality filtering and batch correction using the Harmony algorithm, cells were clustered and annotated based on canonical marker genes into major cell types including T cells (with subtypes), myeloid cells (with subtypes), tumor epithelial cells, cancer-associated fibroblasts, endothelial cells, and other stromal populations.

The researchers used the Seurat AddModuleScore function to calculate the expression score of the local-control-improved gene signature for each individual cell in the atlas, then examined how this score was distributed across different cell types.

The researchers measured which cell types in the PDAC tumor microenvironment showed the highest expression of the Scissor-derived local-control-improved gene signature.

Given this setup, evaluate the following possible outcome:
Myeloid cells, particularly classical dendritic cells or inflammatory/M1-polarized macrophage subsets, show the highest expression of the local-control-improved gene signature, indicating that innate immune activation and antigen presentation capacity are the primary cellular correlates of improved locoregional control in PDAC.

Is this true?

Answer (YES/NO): NO